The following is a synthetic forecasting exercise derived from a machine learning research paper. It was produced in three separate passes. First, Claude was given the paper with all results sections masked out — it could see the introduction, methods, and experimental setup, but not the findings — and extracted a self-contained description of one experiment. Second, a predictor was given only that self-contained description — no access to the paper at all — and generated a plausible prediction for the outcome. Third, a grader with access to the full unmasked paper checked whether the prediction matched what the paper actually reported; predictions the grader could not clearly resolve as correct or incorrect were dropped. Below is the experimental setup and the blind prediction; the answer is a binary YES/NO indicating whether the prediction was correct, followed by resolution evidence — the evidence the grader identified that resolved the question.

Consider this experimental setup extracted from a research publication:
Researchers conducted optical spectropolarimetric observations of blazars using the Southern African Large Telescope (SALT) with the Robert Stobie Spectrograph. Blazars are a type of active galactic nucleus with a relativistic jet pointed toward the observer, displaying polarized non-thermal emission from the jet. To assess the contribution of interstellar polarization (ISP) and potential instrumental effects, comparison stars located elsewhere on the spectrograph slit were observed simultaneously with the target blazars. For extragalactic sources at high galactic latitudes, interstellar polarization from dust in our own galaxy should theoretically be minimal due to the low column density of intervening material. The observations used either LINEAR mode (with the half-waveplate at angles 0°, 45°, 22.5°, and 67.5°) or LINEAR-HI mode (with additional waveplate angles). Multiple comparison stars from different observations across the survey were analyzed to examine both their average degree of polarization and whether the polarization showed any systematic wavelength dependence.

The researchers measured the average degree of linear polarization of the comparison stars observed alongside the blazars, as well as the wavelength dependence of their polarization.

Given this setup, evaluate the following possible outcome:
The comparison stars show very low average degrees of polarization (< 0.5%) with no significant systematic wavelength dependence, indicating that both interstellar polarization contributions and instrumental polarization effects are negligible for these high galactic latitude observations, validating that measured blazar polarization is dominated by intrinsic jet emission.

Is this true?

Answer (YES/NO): NO